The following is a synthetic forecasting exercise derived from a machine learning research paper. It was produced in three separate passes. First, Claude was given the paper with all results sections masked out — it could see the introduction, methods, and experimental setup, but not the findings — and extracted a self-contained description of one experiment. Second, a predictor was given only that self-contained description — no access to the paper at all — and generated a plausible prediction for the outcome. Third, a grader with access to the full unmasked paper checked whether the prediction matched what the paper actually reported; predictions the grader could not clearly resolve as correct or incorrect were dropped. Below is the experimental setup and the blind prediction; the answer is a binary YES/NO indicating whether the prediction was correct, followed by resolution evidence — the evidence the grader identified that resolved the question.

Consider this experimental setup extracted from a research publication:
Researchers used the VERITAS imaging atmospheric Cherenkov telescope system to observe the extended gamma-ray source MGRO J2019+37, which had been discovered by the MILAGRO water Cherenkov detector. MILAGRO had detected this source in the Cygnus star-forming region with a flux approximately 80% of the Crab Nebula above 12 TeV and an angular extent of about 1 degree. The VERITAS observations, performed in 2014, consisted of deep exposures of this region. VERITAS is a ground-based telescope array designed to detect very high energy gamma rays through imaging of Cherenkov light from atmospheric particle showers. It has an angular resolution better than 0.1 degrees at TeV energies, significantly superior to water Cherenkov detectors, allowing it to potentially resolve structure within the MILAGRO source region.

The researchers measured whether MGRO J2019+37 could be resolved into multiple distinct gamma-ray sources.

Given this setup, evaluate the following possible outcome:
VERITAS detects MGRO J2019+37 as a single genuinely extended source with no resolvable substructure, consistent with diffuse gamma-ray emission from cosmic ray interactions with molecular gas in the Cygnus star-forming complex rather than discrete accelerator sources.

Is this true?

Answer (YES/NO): NO